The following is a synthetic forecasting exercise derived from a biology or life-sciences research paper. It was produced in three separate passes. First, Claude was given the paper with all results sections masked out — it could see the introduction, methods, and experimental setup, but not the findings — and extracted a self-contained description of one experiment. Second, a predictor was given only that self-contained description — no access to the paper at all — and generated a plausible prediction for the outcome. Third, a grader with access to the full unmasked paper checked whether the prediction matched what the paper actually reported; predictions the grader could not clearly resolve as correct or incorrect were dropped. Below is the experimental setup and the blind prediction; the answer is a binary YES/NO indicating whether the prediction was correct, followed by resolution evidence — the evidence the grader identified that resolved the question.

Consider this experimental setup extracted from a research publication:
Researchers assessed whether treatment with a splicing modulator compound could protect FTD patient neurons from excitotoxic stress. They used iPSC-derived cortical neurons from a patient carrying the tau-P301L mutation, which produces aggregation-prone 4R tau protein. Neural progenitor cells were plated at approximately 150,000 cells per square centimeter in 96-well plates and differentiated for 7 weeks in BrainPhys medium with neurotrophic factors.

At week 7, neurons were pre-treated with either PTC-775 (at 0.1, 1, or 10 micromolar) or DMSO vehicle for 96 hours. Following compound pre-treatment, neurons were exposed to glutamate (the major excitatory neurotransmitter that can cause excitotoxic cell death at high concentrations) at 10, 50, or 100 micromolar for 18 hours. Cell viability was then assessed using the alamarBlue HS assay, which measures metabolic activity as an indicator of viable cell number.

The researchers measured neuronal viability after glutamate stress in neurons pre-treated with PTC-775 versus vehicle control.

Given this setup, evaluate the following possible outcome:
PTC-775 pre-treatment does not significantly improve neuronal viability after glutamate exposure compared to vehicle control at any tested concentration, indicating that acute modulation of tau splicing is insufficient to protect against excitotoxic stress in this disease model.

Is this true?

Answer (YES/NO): NO